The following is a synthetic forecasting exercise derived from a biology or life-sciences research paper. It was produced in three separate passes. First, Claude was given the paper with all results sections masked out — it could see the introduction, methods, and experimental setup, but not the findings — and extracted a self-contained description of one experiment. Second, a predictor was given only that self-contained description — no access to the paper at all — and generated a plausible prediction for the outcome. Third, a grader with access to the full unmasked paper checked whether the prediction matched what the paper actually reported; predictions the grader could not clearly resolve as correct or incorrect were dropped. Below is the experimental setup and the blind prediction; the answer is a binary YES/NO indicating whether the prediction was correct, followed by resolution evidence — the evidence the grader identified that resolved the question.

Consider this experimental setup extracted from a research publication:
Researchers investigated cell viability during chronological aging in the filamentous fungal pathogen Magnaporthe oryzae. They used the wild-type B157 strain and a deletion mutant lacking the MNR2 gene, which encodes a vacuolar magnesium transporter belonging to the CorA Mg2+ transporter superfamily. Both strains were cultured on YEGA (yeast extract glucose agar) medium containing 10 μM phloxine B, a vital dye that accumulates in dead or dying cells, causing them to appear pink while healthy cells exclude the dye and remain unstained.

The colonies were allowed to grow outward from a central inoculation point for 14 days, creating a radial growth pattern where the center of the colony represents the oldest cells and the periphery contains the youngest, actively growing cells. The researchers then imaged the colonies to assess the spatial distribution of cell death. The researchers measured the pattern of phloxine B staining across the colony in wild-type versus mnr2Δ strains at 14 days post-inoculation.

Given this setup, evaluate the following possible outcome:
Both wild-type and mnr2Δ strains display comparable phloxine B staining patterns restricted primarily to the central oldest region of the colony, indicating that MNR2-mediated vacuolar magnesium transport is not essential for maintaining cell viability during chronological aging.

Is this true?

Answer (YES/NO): NO